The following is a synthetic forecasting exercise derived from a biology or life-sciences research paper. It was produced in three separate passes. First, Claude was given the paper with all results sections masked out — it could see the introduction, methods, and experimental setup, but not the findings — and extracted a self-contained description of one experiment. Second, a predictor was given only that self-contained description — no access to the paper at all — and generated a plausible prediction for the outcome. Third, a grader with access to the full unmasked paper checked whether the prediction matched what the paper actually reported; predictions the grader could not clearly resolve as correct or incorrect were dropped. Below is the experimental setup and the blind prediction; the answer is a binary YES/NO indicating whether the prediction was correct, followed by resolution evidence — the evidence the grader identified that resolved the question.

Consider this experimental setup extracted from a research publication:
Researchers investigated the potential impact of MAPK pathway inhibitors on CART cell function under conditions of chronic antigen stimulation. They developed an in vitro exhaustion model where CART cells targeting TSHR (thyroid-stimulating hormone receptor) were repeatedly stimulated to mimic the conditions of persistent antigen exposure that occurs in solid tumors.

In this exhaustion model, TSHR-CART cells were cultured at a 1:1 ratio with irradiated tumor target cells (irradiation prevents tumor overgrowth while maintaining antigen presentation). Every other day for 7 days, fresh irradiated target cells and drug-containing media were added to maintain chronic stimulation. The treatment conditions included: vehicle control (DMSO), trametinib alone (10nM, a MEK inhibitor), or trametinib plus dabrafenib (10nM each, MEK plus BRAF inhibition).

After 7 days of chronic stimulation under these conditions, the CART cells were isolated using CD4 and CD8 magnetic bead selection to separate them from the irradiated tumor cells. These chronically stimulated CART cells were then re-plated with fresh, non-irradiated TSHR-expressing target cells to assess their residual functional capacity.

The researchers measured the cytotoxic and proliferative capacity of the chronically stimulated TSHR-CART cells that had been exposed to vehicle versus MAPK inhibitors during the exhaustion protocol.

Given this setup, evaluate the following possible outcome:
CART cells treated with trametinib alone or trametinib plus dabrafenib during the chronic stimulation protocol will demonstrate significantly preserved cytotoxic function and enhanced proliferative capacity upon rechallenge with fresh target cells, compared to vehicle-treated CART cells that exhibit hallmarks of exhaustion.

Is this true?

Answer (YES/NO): NO